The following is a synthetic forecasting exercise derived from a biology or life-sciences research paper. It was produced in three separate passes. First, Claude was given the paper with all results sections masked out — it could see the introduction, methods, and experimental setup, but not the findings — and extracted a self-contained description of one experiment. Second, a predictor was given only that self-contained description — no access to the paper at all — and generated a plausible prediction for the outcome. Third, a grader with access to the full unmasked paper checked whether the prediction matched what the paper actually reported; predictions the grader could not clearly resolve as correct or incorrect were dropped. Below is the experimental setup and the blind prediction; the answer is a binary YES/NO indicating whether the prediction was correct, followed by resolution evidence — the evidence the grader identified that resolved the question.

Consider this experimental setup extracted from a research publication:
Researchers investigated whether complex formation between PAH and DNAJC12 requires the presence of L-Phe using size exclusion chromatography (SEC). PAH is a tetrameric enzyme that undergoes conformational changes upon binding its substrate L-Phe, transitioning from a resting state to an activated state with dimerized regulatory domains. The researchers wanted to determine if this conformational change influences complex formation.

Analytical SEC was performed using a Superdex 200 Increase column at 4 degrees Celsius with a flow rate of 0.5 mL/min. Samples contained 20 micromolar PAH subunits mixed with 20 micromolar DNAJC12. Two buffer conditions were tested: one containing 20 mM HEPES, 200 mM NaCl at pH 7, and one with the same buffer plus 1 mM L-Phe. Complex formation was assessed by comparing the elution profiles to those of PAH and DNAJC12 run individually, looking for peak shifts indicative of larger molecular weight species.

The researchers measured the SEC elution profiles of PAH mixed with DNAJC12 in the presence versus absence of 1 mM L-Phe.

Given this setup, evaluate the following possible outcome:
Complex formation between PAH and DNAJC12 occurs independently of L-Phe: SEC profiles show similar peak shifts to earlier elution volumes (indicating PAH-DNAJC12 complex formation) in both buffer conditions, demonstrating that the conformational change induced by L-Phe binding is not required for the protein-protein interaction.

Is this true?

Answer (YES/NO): NO